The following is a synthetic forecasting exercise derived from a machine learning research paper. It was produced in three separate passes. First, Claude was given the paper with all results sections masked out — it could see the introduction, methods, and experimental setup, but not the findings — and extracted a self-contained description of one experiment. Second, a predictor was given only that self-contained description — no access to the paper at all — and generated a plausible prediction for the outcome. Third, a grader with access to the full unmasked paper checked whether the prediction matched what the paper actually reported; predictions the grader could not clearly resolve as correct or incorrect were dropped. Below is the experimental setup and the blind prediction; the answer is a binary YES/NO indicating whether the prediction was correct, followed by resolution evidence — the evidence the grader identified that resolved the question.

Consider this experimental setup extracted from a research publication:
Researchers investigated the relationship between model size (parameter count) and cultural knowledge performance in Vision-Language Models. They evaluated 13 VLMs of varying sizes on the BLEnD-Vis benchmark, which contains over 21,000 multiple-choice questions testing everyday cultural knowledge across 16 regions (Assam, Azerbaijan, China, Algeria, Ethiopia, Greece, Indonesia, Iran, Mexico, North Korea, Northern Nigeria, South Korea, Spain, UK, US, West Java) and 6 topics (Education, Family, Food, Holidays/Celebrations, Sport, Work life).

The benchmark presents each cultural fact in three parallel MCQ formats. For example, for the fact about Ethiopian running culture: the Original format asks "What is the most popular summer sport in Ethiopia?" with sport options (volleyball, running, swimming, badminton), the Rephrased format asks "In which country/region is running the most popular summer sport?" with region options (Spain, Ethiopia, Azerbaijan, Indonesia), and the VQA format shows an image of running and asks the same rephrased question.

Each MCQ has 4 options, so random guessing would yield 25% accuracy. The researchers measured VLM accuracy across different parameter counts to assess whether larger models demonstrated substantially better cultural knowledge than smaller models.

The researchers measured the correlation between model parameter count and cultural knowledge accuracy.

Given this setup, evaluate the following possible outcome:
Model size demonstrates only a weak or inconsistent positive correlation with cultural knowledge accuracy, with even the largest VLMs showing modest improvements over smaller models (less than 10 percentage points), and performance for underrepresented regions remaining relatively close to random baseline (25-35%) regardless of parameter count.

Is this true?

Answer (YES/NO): NO